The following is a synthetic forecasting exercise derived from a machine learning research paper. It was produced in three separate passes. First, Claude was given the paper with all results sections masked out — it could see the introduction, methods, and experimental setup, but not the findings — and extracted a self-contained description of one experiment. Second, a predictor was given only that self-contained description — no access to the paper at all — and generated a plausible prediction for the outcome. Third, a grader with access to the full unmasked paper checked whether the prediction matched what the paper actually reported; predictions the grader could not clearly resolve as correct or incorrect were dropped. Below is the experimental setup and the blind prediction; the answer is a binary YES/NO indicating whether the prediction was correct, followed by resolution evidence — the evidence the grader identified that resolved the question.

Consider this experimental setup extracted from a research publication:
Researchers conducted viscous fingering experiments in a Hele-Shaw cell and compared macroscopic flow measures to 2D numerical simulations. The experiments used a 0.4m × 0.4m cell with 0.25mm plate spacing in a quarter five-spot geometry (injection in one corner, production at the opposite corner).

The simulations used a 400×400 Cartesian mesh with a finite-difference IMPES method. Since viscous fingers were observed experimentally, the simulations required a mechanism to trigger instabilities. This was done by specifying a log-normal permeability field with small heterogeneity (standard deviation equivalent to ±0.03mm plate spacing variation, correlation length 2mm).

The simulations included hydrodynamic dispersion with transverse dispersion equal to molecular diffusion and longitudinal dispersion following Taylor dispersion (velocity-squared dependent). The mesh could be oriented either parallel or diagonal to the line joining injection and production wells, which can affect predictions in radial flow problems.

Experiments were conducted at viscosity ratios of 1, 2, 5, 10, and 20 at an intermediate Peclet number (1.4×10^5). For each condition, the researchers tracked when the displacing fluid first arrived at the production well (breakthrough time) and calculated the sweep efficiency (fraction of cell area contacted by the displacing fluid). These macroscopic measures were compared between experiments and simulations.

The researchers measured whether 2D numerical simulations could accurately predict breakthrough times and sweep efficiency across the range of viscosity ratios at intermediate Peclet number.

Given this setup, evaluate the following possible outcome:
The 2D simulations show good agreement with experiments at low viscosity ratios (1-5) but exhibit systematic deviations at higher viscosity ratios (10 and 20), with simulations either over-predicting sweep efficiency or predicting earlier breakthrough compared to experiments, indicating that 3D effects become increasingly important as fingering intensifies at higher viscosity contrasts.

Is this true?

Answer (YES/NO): NO